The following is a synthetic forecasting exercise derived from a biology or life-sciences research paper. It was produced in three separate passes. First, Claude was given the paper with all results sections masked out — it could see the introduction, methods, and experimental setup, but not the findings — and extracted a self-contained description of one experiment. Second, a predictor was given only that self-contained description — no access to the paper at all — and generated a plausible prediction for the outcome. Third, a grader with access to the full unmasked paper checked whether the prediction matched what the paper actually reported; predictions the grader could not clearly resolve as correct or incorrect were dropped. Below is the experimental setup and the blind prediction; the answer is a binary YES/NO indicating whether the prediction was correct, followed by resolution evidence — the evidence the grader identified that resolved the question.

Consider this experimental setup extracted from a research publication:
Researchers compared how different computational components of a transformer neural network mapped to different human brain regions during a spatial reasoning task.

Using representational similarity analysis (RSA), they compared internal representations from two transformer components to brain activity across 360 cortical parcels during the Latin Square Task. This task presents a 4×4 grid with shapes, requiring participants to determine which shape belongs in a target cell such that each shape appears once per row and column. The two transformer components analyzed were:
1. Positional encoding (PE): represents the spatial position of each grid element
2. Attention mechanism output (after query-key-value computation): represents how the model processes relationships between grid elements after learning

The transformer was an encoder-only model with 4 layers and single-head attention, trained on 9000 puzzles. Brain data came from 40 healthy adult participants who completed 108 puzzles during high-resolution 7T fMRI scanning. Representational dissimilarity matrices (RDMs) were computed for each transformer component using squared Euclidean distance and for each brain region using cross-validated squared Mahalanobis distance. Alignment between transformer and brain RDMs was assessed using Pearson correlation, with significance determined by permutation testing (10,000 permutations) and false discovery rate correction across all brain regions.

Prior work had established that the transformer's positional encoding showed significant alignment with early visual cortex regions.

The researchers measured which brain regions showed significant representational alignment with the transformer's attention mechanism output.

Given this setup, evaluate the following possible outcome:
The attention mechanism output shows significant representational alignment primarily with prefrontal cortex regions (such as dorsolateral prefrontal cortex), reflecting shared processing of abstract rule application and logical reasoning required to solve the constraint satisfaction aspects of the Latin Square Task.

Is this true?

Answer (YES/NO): NO